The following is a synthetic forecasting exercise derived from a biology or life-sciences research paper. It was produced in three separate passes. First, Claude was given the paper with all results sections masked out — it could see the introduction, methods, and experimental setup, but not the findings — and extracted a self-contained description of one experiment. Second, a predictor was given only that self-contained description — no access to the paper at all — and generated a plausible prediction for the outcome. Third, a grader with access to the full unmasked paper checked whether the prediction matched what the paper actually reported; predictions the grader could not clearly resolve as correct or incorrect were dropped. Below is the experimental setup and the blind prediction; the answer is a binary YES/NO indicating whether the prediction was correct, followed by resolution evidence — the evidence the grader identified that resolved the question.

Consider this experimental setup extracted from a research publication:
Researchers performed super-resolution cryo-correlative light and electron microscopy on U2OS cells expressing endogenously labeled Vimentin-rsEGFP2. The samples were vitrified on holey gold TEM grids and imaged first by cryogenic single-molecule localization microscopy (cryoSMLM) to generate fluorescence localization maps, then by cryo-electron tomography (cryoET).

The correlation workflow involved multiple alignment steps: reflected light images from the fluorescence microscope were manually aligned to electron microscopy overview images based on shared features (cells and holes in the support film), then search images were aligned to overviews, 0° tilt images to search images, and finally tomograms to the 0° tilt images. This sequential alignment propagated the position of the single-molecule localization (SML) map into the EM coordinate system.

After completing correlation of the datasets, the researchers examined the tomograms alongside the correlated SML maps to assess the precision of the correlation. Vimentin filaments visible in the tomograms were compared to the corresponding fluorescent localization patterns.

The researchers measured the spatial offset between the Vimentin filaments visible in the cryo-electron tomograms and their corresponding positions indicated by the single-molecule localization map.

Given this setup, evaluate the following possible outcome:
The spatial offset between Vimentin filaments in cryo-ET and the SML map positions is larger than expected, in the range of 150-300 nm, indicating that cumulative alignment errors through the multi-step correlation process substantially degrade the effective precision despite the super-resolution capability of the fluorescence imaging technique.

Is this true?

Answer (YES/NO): NO